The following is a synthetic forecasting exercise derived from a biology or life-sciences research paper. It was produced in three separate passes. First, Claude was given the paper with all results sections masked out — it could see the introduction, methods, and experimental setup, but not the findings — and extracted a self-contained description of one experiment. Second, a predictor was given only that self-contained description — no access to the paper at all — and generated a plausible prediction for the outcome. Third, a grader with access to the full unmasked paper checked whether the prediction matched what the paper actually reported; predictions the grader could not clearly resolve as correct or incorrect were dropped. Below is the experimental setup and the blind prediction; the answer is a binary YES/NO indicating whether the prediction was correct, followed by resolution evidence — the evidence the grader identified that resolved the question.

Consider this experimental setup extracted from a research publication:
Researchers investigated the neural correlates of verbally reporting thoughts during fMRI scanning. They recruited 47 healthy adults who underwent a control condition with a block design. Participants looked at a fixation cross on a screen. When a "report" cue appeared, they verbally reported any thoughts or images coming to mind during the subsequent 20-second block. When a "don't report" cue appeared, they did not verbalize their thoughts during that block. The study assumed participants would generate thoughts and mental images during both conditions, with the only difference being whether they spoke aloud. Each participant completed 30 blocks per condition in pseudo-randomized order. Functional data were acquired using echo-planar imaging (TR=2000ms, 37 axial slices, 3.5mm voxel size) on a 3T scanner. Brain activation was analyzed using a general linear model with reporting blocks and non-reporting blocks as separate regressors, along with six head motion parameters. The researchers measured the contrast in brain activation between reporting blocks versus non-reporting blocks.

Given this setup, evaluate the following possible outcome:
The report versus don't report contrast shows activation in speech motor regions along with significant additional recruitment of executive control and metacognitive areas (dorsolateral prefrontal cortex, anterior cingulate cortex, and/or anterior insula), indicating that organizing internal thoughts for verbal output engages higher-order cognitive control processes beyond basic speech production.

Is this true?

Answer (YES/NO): NO